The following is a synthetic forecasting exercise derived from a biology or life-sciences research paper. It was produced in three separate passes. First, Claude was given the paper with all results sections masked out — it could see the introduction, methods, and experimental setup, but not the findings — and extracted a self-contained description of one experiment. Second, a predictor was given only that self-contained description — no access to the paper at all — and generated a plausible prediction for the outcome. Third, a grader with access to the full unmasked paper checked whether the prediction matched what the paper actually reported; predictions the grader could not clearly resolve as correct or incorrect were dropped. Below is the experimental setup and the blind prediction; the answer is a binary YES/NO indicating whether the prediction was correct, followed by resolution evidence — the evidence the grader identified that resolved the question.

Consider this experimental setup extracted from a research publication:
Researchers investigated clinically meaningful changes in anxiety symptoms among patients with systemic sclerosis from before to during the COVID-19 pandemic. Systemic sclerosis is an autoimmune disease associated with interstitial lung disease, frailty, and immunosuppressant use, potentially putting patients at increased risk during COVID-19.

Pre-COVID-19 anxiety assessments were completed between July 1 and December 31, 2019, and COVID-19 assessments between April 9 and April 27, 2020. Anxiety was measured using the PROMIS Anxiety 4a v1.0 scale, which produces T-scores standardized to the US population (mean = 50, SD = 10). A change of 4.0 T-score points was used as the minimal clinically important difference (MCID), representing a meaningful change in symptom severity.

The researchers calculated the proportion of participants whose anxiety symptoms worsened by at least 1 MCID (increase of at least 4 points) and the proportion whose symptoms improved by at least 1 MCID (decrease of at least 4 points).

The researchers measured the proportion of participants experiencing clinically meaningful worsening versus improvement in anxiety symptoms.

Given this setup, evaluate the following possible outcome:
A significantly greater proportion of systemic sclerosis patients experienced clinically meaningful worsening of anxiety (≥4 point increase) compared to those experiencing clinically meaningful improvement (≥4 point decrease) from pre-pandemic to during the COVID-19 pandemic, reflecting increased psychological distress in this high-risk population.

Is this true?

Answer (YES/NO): YES